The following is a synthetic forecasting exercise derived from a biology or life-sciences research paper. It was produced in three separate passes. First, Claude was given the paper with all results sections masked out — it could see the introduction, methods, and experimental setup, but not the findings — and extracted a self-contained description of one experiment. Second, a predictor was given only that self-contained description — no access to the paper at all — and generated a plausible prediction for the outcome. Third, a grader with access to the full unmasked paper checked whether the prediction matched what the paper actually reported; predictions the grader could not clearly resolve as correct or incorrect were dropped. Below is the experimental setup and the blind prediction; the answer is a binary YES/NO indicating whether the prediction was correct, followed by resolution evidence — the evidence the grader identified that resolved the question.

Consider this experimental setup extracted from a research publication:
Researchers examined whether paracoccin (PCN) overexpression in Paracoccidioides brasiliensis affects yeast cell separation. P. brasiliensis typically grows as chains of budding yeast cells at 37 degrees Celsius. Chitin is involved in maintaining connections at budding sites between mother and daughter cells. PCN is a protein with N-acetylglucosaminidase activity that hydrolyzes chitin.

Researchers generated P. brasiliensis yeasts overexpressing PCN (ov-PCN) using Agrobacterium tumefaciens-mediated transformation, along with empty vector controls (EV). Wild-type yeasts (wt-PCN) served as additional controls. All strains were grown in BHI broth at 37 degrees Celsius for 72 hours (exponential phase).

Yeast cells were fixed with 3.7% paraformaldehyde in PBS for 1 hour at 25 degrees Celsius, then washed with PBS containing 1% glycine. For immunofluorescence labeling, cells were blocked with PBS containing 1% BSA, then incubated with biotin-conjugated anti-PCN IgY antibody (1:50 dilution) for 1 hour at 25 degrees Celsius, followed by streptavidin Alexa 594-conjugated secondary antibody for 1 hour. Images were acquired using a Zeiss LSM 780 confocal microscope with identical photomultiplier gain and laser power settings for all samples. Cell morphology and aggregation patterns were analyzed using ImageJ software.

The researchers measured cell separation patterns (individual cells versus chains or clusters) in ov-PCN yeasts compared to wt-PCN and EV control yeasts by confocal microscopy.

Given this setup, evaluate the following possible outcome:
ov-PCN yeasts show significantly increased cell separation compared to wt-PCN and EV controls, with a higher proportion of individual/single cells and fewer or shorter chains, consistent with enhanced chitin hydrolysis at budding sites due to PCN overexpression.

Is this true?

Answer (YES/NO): YES